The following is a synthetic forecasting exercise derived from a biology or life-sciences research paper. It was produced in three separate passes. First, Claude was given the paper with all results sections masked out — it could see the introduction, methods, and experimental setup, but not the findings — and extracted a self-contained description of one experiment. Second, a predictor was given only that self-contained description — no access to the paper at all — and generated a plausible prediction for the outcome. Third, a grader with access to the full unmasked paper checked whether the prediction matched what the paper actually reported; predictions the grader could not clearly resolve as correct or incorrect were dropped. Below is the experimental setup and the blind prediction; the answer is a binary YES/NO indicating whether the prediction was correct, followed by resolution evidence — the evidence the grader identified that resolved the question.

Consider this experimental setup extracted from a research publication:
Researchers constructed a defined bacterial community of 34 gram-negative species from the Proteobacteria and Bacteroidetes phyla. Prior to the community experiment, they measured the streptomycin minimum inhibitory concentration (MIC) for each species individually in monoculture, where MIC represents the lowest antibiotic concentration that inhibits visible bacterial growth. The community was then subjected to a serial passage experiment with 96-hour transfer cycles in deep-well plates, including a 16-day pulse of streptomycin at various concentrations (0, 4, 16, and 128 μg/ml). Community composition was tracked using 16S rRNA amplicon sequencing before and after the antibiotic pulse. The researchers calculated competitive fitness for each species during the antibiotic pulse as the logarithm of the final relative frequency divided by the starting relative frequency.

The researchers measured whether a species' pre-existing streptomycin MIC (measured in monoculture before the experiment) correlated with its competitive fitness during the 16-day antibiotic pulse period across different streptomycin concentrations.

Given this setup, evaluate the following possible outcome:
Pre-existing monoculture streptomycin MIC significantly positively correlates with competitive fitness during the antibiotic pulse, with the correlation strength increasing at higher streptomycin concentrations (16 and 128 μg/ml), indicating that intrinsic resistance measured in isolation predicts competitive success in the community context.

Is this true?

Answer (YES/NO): YES